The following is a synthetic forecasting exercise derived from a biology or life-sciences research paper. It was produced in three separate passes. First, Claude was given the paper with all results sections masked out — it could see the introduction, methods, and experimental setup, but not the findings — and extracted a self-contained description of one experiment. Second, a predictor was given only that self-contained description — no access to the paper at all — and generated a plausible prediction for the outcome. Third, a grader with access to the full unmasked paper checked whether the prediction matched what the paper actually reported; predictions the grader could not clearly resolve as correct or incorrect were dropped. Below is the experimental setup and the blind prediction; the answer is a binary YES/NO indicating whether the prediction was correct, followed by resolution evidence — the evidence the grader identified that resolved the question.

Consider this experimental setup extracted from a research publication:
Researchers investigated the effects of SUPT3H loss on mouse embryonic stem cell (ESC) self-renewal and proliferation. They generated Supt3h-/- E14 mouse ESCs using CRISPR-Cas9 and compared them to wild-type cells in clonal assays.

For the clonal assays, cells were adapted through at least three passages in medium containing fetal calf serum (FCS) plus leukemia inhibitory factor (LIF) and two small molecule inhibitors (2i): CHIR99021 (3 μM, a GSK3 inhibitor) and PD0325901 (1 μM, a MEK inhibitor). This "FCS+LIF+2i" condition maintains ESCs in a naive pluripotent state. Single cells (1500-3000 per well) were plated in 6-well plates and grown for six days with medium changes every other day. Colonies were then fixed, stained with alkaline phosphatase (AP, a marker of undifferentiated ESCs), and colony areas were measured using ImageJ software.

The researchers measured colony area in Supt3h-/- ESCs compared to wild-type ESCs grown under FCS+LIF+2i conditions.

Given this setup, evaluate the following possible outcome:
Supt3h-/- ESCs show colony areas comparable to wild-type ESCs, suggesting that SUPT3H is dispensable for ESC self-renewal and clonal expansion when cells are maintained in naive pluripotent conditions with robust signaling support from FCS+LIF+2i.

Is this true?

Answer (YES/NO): NO